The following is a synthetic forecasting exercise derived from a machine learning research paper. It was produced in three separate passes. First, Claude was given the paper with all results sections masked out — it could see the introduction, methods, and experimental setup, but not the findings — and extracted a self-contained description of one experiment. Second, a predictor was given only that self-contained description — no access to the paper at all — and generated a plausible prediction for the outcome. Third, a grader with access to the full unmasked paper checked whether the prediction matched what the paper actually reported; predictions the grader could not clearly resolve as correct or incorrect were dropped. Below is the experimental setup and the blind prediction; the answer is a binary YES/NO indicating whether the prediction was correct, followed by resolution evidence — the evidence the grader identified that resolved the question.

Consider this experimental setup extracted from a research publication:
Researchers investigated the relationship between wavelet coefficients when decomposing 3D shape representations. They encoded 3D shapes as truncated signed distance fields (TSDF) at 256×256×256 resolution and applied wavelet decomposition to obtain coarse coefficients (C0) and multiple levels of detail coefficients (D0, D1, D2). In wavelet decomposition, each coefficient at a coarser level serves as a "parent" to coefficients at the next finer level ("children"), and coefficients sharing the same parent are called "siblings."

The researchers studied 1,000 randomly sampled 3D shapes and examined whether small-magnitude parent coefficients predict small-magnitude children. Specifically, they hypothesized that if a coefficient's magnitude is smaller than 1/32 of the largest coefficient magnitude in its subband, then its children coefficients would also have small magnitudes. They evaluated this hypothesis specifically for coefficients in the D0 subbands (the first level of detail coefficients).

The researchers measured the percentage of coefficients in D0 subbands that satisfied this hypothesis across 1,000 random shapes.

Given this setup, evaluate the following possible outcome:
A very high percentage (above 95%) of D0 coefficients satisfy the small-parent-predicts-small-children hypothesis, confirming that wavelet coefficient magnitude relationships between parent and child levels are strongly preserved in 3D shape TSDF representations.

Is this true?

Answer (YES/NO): YES